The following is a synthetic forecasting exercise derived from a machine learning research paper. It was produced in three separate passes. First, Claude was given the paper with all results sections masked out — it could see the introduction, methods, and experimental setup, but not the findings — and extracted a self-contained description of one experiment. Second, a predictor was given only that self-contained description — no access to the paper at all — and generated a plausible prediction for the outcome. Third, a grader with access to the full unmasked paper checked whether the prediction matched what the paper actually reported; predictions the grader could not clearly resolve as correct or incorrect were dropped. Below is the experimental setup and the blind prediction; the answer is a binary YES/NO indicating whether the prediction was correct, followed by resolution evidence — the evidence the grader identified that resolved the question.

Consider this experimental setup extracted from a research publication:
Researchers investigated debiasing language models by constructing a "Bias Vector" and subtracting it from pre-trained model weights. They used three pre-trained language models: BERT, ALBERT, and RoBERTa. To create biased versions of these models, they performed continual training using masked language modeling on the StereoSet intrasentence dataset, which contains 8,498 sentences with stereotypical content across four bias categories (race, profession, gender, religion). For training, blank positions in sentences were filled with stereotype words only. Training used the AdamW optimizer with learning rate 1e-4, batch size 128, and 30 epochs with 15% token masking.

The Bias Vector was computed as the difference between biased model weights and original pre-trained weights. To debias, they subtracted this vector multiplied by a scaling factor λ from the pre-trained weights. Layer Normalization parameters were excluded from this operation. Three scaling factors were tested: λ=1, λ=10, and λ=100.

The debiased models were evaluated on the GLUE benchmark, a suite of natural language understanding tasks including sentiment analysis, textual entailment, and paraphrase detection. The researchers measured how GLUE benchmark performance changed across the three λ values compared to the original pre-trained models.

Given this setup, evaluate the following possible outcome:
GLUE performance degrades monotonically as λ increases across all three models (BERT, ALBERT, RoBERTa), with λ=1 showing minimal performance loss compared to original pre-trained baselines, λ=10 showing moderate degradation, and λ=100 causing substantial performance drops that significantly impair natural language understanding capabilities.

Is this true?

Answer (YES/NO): NO